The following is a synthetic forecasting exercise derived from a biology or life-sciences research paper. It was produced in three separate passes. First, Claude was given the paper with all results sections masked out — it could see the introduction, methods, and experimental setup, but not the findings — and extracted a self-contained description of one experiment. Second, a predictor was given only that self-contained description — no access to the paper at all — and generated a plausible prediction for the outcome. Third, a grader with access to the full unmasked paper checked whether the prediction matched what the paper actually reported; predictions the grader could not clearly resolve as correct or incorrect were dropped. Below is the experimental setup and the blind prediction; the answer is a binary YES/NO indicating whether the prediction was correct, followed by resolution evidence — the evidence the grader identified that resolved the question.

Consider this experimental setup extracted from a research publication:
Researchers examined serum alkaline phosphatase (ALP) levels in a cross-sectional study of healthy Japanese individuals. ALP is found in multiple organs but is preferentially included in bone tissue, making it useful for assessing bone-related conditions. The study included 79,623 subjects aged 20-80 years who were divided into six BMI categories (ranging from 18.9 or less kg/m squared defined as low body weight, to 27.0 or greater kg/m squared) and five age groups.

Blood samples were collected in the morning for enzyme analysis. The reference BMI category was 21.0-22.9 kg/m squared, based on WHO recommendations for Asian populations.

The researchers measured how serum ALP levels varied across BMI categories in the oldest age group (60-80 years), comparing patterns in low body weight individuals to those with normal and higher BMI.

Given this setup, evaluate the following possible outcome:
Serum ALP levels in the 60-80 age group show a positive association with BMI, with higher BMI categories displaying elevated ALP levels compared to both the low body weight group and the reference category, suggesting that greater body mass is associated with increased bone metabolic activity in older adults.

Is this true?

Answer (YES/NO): NO